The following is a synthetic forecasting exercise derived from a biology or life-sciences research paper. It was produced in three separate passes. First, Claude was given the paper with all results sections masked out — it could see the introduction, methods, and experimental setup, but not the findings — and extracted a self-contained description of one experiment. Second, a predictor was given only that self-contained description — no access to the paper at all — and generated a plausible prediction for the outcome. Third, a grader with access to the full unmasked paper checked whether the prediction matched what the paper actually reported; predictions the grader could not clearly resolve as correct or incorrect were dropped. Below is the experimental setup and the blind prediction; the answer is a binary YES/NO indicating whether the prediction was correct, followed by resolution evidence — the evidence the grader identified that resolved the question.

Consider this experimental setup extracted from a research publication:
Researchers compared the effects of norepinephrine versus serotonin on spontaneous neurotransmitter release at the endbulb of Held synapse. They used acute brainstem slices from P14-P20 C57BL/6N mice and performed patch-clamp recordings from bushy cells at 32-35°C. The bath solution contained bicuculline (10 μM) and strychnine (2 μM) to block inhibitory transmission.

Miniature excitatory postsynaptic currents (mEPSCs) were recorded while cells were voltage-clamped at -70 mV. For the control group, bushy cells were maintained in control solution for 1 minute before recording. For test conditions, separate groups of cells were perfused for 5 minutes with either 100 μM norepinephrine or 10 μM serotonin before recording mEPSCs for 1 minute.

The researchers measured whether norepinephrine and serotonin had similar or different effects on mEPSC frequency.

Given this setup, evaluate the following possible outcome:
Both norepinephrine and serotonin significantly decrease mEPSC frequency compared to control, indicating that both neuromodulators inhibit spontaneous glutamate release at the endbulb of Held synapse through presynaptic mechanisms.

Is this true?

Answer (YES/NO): NO